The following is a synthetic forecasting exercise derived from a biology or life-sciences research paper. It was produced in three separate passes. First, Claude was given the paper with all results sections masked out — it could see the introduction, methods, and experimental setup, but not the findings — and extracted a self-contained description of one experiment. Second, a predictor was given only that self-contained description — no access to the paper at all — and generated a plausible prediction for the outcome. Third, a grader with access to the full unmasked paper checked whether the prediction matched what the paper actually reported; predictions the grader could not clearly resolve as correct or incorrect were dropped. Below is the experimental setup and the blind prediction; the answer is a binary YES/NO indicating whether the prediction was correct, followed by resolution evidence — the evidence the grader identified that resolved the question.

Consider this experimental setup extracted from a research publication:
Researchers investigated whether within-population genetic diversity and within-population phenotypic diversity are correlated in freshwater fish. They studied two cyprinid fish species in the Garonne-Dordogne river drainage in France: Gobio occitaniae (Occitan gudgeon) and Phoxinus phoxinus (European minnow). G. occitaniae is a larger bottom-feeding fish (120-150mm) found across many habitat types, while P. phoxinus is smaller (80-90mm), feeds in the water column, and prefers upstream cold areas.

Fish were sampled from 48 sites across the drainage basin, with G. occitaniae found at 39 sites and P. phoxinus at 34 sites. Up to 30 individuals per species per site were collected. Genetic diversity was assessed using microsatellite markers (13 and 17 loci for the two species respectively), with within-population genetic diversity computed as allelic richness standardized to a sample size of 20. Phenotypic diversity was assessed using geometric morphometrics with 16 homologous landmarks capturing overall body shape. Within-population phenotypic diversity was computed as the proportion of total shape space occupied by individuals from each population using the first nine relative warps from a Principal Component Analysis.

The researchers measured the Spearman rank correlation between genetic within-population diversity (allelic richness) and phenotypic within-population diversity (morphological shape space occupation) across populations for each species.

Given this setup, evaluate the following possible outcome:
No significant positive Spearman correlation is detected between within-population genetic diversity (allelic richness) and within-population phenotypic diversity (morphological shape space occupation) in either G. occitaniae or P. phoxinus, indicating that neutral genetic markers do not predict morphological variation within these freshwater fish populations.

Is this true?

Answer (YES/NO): YES